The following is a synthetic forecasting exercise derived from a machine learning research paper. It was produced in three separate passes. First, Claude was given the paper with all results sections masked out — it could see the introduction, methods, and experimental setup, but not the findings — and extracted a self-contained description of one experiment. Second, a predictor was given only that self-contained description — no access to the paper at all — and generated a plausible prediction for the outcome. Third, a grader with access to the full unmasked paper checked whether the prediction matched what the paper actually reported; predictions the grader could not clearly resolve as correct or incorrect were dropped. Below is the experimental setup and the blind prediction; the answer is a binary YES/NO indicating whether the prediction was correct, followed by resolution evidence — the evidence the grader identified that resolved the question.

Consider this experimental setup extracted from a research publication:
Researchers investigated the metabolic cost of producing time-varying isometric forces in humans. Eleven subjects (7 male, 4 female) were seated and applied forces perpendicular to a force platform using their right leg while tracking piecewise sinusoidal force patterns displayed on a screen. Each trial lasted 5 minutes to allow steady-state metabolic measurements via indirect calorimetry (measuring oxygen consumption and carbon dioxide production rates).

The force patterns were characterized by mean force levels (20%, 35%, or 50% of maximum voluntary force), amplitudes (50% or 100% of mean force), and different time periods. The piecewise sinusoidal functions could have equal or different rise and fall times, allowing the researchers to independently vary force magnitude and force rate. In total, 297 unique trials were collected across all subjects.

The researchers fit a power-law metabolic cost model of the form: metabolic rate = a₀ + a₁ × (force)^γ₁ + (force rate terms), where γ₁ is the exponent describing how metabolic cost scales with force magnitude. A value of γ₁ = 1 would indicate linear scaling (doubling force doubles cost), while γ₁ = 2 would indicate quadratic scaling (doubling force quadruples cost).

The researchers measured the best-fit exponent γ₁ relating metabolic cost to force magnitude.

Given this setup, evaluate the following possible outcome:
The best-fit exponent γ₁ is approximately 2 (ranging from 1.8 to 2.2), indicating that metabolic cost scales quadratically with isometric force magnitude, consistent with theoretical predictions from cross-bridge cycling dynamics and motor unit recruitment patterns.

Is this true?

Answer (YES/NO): NO